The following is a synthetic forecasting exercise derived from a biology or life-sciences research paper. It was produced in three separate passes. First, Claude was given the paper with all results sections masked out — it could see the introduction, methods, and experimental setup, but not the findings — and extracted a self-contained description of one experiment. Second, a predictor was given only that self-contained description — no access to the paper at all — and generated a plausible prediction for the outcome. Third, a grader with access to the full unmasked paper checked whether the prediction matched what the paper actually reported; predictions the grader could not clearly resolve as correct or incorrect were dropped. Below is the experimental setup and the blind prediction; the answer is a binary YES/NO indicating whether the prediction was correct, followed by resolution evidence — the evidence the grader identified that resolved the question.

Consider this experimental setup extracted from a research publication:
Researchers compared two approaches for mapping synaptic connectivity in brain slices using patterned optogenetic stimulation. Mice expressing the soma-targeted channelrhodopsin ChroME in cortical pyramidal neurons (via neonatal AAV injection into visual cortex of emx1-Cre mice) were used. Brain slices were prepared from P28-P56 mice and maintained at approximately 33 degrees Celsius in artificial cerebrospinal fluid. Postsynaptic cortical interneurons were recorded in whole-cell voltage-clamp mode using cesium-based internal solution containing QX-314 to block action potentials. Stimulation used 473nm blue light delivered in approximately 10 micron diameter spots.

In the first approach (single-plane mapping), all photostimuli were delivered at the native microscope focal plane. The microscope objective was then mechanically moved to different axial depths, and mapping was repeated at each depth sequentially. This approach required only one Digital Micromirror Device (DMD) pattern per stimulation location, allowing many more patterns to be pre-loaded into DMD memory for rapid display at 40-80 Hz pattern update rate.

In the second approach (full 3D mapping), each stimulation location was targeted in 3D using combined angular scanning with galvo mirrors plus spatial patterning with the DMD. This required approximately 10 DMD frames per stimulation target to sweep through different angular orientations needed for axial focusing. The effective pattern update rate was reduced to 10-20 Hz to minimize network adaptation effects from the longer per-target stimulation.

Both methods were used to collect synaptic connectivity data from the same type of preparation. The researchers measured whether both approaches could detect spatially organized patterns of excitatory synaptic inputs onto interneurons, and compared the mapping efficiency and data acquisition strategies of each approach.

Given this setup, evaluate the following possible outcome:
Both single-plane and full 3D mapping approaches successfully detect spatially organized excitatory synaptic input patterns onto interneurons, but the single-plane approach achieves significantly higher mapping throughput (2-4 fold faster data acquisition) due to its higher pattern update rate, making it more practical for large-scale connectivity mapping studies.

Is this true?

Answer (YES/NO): NO